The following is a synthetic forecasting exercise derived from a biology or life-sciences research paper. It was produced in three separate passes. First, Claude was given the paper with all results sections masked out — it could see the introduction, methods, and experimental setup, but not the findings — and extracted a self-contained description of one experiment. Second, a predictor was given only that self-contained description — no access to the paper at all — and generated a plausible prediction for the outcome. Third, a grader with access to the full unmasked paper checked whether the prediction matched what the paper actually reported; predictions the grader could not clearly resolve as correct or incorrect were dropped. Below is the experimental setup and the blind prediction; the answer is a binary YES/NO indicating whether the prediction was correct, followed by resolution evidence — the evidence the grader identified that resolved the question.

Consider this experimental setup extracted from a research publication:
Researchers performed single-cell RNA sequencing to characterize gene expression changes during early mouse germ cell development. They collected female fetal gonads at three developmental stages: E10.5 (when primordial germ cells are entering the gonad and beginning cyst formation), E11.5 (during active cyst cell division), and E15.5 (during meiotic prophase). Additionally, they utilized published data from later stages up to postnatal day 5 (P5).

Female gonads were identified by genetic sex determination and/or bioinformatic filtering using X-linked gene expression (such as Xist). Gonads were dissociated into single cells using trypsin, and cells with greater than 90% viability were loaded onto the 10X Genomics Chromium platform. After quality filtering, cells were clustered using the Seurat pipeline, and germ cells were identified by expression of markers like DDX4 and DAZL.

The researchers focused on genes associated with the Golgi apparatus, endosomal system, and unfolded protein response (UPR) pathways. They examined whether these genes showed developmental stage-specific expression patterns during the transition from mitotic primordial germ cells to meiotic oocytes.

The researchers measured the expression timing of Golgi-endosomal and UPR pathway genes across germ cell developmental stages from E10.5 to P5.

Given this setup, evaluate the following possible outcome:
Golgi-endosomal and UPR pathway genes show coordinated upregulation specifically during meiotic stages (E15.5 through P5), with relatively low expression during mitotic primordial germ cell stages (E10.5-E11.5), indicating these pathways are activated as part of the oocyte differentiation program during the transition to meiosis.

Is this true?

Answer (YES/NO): NO